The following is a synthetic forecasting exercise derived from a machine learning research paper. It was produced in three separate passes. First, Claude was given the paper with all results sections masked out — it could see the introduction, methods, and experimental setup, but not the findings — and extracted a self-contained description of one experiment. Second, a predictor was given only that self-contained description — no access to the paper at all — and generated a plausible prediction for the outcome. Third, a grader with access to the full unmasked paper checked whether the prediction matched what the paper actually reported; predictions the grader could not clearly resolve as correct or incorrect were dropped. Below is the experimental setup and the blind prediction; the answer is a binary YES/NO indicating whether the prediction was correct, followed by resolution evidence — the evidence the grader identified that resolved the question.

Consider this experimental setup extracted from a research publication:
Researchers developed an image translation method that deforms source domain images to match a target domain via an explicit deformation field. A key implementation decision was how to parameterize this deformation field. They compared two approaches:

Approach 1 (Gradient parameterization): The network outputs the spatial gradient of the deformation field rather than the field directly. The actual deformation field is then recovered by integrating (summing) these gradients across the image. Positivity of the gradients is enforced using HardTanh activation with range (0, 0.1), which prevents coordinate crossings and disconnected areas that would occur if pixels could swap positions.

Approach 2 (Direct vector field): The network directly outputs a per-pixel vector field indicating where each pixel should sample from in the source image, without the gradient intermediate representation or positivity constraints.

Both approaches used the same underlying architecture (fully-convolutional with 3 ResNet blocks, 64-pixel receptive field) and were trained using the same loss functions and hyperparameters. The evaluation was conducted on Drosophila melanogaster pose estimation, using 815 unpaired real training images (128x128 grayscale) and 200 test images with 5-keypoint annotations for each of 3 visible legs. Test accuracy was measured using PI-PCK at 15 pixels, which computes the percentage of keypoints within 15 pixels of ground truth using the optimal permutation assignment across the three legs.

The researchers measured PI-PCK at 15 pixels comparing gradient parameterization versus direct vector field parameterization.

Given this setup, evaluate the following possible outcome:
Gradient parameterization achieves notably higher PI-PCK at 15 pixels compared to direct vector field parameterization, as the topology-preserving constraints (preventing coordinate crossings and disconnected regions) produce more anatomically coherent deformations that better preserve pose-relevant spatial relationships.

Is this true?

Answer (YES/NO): YES